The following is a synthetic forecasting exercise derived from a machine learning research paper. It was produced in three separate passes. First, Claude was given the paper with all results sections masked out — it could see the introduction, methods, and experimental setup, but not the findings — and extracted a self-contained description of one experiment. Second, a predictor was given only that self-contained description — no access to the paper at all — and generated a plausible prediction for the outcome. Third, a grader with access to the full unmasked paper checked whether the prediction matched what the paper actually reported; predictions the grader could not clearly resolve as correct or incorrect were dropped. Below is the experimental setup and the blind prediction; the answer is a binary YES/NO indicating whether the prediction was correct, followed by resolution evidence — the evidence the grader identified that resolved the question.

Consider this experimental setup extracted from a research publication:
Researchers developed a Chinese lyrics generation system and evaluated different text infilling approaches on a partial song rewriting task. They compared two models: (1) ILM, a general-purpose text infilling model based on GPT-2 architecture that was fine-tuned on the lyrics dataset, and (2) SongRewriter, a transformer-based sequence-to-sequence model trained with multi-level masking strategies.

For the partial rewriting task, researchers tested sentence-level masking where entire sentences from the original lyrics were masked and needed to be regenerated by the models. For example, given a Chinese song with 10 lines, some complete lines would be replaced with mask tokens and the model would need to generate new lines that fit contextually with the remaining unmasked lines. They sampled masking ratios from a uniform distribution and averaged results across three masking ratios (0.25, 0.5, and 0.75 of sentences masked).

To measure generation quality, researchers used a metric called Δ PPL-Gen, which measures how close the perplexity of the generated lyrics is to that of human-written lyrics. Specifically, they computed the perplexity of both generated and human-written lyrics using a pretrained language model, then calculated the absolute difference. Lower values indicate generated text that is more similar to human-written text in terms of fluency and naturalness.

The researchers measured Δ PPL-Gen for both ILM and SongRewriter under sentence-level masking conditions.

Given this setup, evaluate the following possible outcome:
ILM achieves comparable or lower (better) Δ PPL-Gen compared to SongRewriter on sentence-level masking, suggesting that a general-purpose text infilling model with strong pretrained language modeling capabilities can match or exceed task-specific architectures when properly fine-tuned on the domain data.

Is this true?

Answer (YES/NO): YES